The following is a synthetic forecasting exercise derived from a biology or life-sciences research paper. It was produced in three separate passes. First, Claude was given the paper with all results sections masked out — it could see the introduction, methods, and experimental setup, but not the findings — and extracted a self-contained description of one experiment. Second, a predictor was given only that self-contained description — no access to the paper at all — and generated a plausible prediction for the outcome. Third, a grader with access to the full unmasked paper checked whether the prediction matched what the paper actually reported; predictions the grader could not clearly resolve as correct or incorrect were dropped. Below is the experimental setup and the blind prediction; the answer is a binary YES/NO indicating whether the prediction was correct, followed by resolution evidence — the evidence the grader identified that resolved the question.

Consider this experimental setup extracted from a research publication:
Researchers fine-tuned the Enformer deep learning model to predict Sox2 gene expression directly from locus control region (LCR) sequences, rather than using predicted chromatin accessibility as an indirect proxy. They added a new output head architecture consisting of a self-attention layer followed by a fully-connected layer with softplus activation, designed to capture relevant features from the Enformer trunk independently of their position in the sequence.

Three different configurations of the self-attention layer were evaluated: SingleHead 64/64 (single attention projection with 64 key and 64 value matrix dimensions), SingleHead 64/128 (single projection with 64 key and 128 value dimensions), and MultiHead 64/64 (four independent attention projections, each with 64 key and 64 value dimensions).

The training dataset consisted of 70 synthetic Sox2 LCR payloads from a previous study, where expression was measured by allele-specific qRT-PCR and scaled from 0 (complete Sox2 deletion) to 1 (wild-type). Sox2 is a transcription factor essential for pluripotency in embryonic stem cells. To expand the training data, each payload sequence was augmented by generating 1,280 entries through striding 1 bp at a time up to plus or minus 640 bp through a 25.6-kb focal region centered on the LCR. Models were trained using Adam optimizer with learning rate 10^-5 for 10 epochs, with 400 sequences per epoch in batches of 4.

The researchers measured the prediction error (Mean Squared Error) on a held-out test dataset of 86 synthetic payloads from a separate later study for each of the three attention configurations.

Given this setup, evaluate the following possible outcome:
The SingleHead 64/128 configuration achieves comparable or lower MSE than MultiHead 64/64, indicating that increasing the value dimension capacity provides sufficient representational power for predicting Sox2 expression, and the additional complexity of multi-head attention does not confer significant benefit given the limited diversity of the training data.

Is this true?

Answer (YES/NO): YES